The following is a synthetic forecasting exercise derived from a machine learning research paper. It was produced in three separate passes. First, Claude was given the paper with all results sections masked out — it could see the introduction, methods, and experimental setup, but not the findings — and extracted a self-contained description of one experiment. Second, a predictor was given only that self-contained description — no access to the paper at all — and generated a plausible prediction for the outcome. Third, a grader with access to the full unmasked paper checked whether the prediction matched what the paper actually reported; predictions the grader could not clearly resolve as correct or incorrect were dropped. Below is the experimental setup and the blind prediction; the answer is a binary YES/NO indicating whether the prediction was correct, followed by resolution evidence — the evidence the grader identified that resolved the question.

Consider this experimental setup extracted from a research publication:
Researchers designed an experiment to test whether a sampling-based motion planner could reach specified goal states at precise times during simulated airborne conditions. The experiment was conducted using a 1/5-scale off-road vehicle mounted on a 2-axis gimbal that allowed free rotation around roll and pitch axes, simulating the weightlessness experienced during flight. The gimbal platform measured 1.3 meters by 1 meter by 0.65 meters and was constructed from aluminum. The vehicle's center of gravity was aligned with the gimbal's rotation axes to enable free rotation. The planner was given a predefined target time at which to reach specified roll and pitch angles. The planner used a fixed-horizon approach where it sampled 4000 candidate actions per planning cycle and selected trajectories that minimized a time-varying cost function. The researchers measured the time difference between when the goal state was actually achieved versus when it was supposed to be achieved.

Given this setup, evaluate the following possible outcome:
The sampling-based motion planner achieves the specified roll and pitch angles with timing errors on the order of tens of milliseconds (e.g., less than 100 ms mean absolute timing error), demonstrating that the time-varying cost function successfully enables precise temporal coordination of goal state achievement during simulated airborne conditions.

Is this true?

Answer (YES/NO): NO